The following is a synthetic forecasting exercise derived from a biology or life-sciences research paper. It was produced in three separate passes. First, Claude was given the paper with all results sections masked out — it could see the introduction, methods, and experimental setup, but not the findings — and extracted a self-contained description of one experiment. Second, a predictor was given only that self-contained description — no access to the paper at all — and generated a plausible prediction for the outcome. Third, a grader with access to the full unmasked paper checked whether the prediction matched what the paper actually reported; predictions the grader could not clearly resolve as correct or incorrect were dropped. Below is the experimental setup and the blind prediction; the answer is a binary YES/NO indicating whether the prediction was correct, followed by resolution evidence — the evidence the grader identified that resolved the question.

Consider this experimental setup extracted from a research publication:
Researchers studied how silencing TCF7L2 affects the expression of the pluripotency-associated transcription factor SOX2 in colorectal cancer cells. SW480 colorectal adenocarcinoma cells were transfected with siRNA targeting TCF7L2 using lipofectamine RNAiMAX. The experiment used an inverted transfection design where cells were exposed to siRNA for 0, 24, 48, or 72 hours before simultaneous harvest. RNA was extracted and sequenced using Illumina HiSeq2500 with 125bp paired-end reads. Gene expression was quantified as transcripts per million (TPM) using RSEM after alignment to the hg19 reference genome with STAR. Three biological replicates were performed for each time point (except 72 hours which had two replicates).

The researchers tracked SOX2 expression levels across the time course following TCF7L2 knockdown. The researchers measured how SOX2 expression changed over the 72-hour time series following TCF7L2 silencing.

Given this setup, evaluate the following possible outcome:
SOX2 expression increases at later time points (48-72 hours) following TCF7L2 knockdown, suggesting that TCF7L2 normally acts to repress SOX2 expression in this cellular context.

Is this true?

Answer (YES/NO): YES